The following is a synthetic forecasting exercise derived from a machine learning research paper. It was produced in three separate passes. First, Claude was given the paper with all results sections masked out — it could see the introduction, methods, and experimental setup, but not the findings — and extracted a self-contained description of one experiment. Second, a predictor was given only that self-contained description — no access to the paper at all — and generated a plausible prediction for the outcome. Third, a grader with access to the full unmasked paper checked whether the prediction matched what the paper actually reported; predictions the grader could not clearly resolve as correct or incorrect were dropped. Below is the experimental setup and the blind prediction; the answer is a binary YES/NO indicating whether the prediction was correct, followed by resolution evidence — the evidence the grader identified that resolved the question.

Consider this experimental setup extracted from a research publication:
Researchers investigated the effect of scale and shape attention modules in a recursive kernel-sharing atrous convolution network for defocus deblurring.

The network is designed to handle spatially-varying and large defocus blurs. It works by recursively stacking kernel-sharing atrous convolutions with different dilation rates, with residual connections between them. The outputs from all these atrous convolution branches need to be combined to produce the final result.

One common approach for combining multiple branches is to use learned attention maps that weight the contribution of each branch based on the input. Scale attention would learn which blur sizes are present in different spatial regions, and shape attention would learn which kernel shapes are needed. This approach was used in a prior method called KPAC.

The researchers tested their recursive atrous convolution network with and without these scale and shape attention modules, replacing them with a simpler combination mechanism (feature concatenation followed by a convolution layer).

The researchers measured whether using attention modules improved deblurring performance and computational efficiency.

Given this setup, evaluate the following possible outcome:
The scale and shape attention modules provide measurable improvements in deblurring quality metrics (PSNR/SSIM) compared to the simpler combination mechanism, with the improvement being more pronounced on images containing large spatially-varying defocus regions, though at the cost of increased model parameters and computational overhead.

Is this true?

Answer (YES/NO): NO